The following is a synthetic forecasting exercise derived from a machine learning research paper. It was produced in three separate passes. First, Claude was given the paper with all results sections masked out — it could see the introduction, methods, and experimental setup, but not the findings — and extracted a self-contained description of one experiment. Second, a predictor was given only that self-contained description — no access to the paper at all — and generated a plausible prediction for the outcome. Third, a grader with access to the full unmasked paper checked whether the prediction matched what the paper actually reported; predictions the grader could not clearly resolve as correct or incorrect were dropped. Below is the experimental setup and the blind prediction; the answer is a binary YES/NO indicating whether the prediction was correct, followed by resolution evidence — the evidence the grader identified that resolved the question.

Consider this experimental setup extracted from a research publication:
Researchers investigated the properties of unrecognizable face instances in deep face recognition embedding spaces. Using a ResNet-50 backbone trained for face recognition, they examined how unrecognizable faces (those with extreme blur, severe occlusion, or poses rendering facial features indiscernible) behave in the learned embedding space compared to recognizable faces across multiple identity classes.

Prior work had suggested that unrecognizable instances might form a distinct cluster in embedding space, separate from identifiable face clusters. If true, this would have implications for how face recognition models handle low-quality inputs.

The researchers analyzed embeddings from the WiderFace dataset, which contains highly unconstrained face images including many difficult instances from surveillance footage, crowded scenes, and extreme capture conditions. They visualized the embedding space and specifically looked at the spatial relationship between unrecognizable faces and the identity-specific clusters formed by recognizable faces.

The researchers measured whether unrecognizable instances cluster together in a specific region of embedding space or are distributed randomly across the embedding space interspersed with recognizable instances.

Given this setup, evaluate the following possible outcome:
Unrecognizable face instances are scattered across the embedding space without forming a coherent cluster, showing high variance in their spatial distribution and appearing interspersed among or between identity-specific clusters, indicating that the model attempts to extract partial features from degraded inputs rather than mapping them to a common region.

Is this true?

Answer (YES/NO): NO